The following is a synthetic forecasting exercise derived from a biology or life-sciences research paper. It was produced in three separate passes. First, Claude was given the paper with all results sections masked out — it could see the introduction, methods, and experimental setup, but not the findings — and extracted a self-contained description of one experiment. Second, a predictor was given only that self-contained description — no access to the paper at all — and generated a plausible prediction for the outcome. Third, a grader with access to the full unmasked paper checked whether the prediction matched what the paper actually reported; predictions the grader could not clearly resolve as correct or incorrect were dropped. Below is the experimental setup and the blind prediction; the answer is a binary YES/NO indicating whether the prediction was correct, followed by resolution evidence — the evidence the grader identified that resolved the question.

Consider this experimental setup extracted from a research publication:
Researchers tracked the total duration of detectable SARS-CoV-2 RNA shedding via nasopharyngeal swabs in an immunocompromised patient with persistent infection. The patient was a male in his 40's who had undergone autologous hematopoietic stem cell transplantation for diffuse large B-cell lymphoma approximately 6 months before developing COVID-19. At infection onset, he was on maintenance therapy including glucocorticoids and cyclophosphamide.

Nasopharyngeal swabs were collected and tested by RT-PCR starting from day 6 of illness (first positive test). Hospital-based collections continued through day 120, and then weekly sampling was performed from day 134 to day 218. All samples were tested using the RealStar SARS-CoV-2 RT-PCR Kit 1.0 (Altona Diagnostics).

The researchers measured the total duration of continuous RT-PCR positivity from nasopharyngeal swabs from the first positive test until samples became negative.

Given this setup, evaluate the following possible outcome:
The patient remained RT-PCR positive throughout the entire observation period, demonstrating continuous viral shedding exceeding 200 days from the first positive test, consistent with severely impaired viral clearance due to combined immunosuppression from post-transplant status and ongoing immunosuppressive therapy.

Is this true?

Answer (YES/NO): YES